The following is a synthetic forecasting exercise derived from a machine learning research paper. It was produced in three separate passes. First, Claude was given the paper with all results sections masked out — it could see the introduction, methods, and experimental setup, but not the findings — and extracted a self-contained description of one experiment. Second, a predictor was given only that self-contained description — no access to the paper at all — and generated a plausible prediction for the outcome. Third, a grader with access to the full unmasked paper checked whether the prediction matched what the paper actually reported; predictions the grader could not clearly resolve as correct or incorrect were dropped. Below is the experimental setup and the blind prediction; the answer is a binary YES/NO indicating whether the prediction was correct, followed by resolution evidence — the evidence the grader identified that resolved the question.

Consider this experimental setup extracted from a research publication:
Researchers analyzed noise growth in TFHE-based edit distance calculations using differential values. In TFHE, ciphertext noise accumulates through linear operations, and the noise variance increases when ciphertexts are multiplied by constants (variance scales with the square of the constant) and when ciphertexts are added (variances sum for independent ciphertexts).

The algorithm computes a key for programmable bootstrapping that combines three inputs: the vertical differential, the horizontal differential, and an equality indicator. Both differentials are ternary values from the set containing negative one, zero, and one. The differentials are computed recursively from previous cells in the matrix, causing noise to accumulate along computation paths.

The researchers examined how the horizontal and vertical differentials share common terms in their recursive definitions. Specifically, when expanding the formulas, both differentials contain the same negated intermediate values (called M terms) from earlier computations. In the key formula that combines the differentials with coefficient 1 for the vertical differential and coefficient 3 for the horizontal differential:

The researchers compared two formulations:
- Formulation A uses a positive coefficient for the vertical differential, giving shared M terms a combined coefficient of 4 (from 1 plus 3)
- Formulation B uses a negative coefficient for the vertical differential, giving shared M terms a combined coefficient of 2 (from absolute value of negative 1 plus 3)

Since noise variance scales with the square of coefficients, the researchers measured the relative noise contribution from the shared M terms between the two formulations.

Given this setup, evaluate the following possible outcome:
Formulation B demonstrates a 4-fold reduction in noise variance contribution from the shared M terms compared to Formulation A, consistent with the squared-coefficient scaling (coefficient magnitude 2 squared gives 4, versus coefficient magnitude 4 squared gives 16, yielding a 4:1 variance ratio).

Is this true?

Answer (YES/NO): YES